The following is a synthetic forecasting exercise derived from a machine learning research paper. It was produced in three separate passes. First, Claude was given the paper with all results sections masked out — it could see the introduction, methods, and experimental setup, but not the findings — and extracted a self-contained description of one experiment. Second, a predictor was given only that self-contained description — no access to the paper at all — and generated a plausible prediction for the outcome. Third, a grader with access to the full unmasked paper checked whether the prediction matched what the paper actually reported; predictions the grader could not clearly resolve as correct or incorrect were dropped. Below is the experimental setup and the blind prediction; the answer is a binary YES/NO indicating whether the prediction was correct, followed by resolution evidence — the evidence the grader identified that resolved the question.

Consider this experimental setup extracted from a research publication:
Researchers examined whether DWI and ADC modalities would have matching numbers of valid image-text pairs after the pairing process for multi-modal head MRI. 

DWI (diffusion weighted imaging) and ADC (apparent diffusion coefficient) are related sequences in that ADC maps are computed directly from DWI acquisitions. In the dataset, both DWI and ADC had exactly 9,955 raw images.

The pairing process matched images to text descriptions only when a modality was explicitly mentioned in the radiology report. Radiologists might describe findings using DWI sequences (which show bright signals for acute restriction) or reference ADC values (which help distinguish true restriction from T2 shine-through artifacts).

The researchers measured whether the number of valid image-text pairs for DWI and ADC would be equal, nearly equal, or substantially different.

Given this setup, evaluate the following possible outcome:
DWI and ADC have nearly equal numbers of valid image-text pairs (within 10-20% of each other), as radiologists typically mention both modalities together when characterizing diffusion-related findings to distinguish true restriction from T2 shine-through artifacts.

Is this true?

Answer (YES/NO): YES